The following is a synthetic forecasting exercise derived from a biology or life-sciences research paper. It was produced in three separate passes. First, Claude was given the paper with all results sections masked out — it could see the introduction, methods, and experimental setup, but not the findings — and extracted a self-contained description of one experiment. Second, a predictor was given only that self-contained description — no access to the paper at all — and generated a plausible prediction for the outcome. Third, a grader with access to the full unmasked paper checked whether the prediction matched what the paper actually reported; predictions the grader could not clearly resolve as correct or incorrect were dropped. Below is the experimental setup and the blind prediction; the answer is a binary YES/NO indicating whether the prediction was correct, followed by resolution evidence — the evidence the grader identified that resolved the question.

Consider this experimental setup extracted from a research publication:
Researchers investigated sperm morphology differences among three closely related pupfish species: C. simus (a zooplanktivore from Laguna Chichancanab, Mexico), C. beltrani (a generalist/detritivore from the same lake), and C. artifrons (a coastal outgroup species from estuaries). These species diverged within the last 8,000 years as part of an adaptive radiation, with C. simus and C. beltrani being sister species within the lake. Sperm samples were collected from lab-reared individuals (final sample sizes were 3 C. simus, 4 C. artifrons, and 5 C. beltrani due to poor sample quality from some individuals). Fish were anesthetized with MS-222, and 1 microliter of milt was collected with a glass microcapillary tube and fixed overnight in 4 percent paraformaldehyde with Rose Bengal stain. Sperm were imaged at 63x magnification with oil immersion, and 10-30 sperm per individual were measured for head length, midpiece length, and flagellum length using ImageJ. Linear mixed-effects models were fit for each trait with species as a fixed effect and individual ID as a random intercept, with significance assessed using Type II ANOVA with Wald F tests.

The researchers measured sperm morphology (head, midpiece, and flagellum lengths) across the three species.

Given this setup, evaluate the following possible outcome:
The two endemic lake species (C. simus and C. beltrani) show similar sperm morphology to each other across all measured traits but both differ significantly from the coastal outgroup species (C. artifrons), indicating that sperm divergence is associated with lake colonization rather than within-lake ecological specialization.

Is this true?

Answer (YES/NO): NO